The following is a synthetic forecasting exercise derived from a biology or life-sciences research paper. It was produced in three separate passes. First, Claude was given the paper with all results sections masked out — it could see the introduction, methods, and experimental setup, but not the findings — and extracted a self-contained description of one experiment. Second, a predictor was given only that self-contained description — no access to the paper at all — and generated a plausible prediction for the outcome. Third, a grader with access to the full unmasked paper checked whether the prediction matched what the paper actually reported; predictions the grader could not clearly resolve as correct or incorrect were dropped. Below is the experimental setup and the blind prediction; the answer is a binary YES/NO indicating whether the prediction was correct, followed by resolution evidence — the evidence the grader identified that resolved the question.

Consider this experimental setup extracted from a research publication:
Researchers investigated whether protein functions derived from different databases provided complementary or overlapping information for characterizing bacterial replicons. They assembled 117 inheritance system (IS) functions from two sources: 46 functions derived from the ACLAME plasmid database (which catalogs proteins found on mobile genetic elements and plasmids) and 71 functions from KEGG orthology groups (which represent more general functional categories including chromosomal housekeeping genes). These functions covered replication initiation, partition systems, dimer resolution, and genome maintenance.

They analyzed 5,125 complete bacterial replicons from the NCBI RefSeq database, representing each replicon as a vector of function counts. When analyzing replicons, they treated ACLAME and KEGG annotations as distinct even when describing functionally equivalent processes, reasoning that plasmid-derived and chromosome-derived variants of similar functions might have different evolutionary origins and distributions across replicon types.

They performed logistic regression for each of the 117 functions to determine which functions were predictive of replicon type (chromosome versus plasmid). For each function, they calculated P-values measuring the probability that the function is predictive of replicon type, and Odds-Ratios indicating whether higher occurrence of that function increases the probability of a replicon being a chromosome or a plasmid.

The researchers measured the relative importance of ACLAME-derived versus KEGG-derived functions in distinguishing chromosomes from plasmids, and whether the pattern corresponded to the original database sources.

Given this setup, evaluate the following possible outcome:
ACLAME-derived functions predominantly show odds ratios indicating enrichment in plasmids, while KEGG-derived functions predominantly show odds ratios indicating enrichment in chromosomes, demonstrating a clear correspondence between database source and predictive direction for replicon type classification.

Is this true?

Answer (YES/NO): YES